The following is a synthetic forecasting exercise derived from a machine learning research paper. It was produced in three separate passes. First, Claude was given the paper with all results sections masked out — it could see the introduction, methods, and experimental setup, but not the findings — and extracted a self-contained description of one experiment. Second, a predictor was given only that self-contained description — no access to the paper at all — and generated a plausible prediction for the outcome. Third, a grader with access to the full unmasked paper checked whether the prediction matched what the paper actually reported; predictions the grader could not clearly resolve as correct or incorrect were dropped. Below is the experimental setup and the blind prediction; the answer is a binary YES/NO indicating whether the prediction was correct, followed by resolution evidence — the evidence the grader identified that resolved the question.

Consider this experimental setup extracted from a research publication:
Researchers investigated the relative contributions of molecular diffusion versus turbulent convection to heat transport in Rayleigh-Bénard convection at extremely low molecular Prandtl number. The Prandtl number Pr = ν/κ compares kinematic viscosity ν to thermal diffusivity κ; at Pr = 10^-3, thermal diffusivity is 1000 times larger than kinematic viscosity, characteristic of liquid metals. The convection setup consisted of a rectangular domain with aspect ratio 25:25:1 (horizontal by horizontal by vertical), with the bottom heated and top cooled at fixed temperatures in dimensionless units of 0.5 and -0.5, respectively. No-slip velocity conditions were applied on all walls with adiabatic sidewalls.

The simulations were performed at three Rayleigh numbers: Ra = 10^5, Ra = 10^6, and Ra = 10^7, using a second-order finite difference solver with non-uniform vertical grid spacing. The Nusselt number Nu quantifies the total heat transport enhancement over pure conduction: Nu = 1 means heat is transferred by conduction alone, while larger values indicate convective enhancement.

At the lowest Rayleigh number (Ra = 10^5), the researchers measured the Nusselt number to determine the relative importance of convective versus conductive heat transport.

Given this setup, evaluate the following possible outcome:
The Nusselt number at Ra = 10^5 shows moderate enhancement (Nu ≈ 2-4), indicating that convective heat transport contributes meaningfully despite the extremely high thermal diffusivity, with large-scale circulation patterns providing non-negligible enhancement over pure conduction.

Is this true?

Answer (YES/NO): NO